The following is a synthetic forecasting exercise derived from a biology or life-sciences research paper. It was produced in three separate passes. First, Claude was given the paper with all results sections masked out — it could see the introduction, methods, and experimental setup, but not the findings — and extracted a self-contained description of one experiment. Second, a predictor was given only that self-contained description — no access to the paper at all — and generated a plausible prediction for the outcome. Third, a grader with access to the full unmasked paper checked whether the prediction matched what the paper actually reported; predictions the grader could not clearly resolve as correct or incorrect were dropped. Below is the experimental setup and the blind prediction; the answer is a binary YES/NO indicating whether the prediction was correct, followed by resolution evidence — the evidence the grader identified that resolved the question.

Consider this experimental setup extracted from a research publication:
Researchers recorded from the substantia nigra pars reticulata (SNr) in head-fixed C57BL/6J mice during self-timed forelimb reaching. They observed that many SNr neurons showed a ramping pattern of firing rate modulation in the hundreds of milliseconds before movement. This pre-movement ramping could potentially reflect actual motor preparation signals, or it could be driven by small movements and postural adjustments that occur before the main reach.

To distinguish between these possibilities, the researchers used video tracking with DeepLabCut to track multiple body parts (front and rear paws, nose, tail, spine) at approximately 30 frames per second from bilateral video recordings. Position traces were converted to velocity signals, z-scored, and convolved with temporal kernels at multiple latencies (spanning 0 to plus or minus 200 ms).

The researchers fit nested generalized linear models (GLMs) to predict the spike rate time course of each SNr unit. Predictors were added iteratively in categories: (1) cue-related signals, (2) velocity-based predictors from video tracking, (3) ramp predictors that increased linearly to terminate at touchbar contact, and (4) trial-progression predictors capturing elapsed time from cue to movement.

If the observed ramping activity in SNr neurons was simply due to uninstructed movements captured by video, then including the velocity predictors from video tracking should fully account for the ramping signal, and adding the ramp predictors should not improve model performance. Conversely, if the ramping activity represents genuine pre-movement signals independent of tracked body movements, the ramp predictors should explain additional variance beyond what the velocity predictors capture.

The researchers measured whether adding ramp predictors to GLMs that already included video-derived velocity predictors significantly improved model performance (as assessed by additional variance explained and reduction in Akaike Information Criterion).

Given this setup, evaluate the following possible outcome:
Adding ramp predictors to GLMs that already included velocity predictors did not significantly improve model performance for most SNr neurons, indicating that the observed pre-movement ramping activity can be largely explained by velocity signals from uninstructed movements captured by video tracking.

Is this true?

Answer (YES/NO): NO